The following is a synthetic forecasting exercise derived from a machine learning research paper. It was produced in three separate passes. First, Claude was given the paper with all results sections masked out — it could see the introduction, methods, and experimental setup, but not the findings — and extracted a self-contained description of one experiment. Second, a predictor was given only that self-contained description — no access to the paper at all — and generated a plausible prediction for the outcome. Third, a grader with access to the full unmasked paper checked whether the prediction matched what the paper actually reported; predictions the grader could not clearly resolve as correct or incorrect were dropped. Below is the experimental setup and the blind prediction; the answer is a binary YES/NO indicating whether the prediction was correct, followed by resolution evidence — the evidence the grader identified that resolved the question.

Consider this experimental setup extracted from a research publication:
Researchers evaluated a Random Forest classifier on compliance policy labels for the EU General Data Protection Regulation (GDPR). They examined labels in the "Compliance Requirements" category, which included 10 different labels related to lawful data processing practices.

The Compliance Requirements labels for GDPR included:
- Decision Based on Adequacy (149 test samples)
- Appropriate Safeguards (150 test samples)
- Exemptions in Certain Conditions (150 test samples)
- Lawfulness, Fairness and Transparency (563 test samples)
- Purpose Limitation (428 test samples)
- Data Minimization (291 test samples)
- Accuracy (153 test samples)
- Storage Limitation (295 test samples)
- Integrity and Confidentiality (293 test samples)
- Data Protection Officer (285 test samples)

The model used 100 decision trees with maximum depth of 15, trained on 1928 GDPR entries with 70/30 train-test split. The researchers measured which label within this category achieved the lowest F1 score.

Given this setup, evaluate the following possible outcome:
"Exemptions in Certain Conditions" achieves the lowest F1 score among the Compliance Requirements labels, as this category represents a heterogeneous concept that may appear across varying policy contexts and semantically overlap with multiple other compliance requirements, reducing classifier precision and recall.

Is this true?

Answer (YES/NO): NO